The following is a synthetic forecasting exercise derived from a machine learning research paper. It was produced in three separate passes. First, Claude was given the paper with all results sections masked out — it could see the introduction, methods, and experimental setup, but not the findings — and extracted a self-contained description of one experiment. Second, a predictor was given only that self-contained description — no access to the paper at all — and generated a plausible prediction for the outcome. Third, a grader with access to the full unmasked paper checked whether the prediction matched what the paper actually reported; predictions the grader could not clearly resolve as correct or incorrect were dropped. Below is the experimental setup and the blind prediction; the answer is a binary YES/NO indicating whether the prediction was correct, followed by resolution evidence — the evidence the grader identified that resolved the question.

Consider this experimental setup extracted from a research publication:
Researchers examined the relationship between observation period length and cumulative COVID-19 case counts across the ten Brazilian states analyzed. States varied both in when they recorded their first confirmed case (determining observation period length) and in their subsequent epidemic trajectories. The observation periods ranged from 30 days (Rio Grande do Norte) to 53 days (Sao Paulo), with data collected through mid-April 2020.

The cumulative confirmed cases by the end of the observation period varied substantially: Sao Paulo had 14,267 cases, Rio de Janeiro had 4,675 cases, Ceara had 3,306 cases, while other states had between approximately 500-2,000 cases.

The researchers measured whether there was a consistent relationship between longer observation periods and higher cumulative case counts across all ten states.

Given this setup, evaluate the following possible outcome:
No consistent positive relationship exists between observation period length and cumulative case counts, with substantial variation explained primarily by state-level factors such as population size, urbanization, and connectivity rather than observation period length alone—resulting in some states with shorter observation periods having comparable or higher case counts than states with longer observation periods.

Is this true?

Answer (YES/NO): NO